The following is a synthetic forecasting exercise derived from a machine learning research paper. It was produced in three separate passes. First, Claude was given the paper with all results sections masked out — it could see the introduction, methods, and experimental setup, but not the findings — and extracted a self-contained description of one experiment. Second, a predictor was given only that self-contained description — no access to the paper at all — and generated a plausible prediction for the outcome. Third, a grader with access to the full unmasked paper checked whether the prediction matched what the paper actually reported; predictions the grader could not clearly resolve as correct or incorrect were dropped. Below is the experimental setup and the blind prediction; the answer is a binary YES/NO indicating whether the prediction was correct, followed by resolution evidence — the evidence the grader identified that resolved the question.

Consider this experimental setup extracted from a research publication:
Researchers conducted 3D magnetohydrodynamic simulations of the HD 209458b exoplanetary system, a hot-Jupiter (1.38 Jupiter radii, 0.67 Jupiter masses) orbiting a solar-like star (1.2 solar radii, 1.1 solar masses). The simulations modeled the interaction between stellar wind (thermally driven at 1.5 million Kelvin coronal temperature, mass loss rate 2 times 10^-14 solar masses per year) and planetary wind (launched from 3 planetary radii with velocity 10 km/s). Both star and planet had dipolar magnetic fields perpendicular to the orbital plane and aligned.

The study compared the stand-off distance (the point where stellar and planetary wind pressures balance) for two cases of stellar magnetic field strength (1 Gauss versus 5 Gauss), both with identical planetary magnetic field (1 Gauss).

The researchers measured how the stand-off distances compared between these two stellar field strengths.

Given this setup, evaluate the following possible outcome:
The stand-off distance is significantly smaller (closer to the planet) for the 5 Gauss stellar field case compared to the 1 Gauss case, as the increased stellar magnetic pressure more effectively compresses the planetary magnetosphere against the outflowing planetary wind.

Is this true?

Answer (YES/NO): YES